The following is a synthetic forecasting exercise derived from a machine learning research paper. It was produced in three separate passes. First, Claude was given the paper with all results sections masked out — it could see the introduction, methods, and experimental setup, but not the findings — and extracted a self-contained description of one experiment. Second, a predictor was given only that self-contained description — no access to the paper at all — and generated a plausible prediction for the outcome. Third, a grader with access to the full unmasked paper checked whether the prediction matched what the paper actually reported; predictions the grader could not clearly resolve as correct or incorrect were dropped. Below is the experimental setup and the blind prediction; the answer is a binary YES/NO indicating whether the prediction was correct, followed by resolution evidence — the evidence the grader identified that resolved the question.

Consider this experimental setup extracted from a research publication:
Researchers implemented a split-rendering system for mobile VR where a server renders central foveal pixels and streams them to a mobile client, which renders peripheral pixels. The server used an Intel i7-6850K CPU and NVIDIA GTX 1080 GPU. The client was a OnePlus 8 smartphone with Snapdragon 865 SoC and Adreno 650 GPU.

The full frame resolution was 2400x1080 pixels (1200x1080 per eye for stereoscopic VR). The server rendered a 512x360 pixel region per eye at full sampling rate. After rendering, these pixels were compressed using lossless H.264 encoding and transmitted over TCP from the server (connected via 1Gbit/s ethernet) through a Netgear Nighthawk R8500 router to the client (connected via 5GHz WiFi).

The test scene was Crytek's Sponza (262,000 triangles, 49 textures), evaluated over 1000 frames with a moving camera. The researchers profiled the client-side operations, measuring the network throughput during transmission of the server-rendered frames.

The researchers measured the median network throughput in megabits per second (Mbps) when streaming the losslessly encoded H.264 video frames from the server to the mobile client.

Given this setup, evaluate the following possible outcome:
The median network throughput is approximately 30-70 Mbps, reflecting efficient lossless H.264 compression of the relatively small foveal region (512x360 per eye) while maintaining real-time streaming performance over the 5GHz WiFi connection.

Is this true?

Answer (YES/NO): NO